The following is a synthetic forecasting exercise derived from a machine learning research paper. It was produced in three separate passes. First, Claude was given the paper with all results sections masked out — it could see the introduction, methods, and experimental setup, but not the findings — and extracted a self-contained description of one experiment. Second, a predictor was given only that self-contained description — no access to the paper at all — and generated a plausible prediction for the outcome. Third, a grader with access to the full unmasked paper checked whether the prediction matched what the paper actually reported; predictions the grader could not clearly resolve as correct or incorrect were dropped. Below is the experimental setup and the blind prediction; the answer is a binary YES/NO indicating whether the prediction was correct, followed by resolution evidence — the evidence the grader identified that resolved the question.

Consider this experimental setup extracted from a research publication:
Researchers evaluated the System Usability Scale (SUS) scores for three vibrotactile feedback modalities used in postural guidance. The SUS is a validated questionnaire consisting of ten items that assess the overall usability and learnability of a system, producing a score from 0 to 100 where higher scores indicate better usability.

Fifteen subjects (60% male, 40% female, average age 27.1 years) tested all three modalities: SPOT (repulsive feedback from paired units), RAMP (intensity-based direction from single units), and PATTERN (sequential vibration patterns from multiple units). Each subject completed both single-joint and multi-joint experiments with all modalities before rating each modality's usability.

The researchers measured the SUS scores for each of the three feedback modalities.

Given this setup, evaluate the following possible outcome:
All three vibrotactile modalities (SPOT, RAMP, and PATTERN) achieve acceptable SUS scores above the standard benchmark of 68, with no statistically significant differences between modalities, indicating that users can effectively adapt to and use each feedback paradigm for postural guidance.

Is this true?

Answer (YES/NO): NO